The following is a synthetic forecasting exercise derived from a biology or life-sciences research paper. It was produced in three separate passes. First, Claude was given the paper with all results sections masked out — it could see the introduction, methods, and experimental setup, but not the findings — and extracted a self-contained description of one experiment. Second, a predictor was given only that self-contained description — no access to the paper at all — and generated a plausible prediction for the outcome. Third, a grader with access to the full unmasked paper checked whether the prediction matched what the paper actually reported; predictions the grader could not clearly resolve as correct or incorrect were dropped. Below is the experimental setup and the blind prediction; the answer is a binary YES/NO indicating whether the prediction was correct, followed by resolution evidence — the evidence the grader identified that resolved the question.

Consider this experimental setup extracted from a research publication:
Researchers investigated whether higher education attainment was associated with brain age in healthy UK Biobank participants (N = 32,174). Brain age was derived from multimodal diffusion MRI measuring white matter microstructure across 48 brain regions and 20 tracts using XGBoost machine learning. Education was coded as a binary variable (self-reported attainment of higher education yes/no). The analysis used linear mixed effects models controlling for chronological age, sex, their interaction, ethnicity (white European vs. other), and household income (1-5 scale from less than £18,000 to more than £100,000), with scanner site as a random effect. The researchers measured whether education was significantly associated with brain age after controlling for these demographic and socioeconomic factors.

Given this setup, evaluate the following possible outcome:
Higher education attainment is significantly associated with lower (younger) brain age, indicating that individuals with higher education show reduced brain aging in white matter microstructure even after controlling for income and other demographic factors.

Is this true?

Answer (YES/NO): NO